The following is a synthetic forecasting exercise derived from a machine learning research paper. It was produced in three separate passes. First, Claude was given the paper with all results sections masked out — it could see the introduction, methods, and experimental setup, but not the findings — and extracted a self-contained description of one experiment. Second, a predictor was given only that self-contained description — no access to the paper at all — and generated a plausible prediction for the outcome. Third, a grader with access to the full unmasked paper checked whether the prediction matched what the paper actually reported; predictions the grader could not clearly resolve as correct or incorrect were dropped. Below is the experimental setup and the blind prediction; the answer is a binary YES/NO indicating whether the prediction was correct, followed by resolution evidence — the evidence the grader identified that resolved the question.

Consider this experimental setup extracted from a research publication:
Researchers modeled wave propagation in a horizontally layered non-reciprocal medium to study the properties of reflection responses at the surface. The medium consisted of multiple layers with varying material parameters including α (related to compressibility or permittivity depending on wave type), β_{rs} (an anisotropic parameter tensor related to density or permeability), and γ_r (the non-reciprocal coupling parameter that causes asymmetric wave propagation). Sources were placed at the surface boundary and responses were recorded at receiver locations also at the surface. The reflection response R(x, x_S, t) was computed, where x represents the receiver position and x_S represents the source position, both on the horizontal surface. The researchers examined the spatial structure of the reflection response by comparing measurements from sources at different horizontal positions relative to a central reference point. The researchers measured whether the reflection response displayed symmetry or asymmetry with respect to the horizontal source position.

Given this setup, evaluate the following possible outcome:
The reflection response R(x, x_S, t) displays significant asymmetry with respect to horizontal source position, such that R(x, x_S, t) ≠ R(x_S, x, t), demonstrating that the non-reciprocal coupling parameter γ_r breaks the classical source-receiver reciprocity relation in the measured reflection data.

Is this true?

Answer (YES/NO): YES